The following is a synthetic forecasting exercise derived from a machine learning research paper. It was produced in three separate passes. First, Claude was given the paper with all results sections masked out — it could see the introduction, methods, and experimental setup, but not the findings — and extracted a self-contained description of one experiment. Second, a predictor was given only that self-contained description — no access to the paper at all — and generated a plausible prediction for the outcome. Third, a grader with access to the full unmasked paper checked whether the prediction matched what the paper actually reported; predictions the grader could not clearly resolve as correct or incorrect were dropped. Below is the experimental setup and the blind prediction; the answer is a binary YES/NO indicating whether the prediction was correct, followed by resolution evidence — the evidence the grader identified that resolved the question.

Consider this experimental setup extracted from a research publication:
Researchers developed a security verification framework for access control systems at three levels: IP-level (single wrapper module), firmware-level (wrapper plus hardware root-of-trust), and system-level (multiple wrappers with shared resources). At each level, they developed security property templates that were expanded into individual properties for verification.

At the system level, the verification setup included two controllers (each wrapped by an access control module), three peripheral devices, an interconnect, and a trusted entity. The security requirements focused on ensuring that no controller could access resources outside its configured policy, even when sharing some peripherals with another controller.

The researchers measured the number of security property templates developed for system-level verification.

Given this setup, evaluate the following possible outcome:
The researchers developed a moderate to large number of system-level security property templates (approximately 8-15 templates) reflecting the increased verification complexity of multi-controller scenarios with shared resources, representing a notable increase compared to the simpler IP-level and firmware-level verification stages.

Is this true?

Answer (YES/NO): NO